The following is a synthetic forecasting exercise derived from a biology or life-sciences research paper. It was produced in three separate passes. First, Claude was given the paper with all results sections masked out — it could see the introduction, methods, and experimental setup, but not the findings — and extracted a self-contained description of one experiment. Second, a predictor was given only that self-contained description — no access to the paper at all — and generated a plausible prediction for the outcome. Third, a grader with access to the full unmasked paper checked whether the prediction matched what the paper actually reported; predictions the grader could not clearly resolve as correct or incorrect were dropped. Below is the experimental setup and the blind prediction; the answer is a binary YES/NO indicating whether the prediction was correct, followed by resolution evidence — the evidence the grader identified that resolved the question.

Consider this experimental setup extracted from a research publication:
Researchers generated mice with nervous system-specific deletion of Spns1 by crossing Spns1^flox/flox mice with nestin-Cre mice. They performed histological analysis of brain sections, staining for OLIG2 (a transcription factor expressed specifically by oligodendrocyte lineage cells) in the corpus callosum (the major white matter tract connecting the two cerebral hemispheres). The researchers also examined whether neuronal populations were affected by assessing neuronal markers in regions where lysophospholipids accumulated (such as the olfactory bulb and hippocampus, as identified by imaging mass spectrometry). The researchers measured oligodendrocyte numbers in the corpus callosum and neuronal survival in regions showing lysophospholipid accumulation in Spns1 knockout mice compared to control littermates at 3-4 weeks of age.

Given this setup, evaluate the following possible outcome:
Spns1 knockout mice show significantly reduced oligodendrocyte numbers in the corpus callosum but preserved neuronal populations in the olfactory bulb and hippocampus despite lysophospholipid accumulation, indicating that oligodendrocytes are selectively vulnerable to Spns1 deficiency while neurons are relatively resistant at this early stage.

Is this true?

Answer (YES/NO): YES